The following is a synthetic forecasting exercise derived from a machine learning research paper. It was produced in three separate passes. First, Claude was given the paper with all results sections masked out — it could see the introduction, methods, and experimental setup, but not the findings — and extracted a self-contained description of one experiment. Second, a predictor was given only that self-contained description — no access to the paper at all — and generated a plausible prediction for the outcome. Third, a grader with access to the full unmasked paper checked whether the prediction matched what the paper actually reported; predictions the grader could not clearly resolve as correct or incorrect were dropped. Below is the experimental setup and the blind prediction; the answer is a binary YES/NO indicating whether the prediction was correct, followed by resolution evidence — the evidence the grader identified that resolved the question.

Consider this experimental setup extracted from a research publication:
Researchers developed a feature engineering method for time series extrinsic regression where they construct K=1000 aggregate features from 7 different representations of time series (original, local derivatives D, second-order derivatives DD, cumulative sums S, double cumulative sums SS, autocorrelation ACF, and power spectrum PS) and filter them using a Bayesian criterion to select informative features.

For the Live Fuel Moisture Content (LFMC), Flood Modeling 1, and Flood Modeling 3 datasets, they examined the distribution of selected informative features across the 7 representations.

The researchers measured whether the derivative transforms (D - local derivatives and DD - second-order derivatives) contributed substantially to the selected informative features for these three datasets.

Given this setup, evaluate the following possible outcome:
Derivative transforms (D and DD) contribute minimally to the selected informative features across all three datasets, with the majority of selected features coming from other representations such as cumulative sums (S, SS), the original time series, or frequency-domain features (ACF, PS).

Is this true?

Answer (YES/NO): YES